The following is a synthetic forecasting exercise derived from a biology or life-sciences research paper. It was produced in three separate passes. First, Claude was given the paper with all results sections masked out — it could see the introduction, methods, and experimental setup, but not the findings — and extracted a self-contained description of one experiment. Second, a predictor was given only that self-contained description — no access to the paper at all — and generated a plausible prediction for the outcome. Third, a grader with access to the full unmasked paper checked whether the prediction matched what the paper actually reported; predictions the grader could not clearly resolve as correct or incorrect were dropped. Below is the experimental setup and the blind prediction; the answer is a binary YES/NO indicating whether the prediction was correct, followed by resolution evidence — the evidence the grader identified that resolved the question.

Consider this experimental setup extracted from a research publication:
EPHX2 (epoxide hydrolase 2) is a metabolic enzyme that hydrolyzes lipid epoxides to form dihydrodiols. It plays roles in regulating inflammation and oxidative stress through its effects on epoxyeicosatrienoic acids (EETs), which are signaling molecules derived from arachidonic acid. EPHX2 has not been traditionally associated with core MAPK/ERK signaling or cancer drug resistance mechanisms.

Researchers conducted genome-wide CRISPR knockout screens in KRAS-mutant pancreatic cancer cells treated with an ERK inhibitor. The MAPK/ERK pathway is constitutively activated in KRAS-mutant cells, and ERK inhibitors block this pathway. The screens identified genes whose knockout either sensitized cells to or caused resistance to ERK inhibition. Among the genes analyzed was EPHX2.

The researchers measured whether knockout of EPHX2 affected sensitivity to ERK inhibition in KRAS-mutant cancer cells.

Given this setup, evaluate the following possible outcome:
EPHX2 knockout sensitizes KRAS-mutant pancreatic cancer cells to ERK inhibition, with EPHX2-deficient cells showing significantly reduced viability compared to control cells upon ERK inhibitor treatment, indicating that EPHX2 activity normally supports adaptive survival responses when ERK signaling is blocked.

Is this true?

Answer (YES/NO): NO